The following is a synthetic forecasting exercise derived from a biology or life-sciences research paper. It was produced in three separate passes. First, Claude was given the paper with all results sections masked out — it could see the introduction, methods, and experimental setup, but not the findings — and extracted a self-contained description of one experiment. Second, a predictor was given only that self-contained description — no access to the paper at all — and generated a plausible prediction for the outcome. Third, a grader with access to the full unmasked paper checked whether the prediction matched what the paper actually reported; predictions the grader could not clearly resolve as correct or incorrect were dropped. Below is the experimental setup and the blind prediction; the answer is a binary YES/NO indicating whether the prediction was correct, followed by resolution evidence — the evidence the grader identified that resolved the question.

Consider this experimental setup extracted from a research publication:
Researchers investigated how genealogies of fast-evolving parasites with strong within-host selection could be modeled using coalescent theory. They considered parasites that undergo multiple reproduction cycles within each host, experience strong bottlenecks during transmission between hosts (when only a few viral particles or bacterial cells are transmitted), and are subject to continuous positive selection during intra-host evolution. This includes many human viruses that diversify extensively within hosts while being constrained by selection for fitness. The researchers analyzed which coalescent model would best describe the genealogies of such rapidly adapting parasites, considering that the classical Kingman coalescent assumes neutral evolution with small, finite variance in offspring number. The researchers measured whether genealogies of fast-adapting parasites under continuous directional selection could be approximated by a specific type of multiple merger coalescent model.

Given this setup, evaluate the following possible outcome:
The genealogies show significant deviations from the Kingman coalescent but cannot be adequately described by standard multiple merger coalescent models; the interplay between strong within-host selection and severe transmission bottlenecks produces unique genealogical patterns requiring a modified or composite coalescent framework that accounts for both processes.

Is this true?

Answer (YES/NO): NO